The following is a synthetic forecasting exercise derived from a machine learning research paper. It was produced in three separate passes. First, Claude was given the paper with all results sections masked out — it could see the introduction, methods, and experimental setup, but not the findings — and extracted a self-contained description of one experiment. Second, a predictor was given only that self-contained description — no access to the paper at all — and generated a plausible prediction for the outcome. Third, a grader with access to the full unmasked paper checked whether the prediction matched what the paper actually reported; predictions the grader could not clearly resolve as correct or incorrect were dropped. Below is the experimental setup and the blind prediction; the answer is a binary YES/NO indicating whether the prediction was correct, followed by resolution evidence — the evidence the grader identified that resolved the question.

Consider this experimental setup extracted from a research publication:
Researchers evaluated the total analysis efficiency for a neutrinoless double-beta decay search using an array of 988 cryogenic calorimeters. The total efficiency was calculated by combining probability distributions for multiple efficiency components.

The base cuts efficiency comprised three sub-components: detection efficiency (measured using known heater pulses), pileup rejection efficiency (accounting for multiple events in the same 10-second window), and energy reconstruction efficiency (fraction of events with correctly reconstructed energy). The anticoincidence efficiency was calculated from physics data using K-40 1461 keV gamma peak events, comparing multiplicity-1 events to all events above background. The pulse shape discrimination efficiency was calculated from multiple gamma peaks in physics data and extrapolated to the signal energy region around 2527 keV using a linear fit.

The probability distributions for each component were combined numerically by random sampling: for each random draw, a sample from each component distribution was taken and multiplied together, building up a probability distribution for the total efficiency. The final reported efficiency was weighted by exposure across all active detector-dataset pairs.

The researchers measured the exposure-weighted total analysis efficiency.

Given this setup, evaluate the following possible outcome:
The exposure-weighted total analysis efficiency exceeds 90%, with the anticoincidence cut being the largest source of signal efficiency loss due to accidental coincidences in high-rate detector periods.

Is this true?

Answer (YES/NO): NO